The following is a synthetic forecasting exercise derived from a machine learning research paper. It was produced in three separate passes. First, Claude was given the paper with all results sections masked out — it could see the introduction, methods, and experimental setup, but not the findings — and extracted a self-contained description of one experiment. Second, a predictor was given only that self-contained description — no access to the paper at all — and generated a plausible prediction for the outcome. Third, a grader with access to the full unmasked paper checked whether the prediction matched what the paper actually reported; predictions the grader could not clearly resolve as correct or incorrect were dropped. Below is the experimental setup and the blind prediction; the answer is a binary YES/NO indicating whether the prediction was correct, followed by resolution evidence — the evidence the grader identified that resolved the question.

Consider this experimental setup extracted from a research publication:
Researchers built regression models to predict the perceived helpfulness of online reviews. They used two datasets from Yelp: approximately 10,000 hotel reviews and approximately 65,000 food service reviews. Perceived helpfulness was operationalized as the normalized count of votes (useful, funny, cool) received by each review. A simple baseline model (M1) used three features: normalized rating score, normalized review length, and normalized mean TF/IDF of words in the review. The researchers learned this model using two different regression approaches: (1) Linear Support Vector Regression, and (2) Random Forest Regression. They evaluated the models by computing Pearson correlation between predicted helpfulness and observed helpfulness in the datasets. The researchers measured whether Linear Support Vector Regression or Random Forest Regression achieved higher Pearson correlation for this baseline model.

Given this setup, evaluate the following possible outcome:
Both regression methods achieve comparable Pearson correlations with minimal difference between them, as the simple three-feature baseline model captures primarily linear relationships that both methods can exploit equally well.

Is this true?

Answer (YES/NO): NO